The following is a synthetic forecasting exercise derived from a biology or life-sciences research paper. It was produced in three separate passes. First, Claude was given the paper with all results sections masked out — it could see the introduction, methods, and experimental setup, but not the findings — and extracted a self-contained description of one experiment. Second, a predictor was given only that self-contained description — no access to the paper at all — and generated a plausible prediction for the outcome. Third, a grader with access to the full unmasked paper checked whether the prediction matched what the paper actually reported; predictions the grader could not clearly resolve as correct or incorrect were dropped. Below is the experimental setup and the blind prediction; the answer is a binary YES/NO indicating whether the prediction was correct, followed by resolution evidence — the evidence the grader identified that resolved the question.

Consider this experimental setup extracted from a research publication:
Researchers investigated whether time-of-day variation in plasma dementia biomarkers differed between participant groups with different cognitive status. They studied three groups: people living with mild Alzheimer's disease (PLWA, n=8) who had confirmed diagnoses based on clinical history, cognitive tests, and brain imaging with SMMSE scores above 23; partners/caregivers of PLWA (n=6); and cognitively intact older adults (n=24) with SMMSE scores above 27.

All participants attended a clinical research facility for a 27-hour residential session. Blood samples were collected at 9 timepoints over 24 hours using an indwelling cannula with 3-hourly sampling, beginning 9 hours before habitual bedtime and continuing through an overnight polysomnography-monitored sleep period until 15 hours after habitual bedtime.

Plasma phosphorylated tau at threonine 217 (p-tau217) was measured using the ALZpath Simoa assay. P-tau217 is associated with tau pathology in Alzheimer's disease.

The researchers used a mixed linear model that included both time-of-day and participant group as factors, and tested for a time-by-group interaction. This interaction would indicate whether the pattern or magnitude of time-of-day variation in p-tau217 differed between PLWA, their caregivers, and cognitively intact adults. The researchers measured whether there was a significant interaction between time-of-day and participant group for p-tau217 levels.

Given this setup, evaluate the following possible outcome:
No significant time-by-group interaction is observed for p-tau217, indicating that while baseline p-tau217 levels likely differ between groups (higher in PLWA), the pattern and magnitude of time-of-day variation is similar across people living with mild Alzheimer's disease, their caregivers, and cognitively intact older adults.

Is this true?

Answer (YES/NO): YES